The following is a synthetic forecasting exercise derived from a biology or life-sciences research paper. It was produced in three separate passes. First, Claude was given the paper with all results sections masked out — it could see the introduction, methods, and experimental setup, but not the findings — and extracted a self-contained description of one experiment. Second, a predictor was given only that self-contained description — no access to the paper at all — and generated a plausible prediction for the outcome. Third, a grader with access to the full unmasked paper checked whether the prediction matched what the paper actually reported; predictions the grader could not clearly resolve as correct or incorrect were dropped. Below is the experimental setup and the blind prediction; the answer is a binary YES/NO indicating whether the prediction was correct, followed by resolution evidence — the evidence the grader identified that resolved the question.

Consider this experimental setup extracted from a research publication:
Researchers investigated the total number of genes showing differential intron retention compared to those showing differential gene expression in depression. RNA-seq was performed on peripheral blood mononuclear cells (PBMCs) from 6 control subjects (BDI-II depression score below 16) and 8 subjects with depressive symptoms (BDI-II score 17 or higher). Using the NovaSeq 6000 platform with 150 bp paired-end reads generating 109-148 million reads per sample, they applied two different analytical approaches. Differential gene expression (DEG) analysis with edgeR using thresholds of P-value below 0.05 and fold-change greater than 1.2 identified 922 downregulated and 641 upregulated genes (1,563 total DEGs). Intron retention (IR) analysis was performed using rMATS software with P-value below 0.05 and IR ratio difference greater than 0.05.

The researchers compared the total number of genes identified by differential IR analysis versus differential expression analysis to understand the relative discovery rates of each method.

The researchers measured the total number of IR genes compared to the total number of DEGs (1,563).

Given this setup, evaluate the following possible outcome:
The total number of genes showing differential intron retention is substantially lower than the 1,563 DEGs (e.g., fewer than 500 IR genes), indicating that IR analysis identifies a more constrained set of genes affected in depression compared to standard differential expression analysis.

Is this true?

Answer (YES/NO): YES